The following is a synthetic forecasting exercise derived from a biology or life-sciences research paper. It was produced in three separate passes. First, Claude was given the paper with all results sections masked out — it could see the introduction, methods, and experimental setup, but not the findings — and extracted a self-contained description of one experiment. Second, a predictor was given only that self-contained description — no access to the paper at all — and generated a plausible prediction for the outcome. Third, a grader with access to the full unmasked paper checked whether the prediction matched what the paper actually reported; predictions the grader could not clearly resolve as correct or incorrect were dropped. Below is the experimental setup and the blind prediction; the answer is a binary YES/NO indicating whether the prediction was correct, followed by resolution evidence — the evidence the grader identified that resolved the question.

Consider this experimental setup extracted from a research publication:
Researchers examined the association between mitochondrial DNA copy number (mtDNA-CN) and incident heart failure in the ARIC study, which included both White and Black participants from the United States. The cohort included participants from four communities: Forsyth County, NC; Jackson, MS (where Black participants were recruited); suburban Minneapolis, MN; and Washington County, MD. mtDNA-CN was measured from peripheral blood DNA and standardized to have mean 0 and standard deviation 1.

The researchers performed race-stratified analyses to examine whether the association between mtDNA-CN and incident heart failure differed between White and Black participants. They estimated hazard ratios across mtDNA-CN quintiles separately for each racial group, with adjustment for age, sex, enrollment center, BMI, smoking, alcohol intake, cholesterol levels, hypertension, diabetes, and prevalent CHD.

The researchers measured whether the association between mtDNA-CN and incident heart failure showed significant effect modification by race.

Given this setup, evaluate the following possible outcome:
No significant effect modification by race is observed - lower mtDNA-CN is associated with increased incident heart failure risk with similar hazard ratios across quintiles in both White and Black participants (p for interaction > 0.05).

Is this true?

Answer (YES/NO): YES